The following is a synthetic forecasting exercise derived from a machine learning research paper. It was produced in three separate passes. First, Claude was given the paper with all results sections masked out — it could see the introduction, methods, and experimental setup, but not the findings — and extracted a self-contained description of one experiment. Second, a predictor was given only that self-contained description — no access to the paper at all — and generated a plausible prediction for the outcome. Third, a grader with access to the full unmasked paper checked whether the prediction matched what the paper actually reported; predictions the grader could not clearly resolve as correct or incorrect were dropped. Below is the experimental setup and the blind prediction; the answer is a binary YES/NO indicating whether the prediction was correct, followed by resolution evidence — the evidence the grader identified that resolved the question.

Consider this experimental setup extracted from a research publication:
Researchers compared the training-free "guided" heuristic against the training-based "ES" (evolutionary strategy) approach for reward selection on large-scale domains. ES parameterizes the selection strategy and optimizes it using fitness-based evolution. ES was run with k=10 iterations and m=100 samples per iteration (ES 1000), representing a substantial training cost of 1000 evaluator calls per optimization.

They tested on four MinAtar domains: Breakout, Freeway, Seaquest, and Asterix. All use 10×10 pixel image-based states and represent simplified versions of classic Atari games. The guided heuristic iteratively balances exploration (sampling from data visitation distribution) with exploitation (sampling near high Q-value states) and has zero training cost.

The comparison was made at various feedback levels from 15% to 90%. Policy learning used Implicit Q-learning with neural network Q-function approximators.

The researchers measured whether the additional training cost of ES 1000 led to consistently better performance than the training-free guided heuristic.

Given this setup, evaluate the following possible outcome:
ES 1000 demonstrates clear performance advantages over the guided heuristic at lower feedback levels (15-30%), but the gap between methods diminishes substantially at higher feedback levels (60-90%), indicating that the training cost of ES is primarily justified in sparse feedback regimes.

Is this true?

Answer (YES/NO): NO